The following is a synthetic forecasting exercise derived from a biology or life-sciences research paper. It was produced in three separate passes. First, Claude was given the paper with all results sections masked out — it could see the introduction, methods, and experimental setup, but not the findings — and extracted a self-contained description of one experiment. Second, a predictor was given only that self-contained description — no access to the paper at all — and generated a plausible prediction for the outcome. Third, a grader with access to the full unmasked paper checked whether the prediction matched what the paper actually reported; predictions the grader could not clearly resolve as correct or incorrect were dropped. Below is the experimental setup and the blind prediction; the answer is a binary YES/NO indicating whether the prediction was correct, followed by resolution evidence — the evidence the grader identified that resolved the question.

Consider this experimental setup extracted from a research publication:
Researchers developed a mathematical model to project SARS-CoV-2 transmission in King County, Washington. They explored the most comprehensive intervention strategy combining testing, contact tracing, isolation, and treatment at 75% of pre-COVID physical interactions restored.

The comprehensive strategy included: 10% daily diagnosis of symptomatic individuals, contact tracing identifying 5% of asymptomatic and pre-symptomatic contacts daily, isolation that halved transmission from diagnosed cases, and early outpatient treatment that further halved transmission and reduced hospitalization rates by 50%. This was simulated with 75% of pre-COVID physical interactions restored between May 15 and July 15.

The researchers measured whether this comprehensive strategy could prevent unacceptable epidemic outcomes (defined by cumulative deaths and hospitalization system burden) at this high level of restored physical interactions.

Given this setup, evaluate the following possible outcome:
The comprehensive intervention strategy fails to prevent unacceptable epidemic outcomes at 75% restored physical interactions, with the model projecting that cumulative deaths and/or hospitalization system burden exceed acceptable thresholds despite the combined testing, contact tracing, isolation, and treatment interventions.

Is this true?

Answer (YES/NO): YES